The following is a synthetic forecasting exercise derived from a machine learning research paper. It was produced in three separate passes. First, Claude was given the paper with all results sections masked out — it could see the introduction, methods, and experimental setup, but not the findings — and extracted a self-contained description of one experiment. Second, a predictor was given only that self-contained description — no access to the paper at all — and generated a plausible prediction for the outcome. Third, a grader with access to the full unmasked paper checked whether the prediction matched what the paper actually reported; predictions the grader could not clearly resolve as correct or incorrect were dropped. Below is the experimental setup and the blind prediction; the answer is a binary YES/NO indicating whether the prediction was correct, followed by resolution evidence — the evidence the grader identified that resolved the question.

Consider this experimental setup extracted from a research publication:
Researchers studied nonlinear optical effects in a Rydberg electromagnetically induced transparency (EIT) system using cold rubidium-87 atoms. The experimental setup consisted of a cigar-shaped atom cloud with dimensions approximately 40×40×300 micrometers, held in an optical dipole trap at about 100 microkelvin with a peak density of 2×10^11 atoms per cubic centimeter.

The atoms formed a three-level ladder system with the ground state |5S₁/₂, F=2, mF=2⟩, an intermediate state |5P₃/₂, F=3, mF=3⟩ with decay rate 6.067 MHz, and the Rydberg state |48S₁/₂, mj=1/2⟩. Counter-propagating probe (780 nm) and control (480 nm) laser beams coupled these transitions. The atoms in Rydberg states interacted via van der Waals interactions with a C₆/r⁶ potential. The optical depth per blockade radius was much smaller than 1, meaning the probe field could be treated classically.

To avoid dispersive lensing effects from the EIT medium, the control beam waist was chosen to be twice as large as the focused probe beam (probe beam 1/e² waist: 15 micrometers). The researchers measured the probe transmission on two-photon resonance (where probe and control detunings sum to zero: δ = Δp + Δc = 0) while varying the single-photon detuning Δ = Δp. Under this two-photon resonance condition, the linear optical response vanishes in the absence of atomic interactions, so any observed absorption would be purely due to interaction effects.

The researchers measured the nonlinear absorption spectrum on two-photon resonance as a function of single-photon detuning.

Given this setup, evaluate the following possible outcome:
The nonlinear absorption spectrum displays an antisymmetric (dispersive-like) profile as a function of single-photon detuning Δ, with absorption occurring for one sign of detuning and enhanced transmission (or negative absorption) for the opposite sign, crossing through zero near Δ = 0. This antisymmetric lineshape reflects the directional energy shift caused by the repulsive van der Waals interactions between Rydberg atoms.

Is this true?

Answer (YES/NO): NO